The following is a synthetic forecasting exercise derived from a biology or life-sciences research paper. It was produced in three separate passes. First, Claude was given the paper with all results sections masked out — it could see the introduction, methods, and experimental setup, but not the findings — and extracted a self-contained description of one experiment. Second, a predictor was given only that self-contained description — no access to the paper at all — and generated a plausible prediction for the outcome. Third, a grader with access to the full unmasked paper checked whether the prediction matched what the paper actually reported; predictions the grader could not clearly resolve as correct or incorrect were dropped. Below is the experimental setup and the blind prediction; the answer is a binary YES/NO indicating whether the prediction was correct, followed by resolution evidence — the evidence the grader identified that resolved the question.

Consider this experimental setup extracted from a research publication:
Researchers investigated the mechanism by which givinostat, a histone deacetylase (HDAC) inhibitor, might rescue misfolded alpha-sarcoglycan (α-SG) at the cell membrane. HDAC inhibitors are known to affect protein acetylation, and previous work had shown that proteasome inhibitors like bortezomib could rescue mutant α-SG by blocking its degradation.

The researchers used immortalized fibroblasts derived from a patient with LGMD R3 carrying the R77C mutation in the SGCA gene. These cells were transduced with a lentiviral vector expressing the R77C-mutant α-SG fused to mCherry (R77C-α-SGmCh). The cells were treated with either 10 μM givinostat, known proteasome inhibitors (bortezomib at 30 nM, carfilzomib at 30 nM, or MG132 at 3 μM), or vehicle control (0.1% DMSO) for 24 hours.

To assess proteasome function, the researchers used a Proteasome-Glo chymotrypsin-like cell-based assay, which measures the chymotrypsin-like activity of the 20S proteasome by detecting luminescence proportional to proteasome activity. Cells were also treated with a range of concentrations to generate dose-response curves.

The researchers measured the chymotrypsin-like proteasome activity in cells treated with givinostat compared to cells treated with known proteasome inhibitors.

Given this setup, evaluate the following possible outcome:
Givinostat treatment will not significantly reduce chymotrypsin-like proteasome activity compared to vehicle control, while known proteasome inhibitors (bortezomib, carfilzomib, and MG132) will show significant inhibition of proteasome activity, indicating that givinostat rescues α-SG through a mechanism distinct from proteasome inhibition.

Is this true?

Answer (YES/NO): YES